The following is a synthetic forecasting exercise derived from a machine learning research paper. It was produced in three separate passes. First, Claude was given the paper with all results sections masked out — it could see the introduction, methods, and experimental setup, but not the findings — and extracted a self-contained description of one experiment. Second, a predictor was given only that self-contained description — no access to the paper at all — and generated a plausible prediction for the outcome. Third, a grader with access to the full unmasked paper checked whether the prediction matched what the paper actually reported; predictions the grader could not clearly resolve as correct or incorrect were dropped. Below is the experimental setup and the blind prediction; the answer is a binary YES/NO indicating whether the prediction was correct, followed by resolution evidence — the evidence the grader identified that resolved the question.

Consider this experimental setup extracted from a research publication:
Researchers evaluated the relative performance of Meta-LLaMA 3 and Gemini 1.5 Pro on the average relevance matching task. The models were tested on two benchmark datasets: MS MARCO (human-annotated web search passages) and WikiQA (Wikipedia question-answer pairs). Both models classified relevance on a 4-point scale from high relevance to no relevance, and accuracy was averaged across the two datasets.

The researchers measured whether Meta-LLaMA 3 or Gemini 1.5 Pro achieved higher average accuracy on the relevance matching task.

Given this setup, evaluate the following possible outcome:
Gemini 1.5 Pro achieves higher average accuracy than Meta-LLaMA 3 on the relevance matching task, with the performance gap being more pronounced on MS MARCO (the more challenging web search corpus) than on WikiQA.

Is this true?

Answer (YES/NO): NO